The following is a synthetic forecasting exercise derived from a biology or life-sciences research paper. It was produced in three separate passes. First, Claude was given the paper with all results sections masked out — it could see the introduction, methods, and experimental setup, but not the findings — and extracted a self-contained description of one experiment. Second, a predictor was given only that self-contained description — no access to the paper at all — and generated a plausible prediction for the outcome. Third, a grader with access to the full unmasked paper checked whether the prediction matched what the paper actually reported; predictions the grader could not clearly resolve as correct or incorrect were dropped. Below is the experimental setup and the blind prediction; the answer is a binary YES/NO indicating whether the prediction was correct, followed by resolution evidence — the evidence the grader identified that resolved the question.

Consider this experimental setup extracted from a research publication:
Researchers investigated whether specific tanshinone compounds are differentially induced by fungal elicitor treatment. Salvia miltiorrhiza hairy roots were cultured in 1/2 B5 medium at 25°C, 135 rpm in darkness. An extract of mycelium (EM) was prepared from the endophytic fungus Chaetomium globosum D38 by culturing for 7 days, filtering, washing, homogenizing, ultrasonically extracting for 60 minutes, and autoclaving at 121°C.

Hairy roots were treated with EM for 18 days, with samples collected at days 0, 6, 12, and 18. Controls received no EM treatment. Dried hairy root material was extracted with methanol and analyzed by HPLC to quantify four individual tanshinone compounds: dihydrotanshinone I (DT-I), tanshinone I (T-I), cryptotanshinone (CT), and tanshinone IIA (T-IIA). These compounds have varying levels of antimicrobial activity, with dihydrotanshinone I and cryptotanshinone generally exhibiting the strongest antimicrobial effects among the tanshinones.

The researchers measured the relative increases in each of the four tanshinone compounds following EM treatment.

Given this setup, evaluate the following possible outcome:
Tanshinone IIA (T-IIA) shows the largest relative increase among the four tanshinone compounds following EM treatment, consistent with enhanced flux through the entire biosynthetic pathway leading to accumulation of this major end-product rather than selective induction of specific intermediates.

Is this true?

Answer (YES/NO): NO